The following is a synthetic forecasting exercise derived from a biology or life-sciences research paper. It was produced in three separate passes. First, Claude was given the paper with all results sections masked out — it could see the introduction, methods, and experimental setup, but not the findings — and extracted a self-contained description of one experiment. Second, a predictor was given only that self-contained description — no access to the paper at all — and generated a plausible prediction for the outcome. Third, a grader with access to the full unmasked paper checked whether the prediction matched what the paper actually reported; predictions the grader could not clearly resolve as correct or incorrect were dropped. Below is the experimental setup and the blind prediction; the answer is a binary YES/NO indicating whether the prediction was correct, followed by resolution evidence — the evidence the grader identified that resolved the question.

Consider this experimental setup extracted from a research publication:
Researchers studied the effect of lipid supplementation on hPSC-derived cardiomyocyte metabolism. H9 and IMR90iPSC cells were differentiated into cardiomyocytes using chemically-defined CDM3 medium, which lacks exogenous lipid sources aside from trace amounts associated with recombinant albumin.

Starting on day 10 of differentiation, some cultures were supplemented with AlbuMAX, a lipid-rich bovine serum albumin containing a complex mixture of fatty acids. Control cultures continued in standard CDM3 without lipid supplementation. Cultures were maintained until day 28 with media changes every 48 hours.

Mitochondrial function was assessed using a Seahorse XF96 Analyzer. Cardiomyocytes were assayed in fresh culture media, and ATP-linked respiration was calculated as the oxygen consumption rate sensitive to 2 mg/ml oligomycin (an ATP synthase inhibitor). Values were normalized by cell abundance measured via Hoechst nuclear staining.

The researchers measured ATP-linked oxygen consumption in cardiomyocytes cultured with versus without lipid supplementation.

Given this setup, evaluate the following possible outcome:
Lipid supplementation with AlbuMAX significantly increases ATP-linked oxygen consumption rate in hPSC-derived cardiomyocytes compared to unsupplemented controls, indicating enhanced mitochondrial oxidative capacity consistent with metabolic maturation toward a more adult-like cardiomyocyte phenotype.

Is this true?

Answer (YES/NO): YES